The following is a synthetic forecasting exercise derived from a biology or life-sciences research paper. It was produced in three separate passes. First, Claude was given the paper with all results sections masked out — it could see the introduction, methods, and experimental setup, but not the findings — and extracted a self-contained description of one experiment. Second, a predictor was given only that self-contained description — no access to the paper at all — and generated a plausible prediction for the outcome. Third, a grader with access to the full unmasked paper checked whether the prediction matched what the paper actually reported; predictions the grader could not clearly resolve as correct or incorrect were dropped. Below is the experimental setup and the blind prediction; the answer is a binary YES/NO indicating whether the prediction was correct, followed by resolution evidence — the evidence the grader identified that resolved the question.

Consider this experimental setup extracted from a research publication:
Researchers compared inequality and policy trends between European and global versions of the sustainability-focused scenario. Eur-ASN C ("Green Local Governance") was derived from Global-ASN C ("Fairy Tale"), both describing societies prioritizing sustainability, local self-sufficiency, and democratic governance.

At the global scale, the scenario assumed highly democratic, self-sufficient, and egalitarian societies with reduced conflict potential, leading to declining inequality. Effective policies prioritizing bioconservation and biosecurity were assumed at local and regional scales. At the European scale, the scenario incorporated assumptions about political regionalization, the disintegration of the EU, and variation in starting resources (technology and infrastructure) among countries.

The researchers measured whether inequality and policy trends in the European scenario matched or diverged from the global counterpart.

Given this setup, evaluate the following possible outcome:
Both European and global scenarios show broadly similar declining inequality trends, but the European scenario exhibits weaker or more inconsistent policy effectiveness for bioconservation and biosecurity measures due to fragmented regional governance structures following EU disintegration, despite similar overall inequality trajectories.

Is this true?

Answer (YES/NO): NO